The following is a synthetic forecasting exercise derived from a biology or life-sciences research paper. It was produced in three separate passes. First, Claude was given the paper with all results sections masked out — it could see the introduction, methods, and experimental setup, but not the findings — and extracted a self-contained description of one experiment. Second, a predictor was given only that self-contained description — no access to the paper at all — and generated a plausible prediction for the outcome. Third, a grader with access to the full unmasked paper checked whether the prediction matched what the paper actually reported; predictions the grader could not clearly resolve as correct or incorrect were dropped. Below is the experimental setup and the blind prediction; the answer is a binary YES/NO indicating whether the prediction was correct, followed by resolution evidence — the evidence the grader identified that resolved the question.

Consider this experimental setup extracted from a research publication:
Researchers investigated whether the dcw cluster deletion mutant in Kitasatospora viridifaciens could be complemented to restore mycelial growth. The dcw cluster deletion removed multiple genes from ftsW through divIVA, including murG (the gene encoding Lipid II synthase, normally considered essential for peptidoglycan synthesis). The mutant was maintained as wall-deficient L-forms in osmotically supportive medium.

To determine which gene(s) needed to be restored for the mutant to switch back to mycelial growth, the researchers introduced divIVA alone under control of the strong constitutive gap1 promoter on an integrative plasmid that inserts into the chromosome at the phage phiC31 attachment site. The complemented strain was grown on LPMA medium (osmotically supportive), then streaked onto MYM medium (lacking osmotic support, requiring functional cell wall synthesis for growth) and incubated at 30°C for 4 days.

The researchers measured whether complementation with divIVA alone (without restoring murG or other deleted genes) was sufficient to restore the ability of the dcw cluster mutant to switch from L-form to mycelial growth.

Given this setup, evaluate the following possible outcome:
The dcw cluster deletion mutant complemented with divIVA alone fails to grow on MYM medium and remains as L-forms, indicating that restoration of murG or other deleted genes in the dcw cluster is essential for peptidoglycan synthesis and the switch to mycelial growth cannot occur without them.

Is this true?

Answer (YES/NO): NO